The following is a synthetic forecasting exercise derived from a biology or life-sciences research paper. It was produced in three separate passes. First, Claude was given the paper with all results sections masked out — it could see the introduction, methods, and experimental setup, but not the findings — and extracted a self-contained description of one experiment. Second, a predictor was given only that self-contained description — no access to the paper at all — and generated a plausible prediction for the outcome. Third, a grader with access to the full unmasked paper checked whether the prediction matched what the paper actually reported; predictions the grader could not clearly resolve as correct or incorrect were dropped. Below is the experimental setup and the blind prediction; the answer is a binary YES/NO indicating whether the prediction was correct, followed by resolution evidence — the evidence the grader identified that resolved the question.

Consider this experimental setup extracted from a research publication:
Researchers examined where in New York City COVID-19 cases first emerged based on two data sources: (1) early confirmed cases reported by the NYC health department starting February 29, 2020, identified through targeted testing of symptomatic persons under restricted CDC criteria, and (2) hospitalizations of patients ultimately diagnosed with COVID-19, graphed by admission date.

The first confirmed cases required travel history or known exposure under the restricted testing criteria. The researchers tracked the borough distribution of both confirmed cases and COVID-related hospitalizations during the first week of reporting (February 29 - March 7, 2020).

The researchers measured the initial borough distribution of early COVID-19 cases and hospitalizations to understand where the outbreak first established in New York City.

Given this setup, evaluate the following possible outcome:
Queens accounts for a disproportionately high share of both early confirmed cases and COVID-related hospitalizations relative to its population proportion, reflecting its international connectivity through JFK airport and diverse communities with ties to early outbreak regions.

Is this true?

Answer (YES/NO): NO